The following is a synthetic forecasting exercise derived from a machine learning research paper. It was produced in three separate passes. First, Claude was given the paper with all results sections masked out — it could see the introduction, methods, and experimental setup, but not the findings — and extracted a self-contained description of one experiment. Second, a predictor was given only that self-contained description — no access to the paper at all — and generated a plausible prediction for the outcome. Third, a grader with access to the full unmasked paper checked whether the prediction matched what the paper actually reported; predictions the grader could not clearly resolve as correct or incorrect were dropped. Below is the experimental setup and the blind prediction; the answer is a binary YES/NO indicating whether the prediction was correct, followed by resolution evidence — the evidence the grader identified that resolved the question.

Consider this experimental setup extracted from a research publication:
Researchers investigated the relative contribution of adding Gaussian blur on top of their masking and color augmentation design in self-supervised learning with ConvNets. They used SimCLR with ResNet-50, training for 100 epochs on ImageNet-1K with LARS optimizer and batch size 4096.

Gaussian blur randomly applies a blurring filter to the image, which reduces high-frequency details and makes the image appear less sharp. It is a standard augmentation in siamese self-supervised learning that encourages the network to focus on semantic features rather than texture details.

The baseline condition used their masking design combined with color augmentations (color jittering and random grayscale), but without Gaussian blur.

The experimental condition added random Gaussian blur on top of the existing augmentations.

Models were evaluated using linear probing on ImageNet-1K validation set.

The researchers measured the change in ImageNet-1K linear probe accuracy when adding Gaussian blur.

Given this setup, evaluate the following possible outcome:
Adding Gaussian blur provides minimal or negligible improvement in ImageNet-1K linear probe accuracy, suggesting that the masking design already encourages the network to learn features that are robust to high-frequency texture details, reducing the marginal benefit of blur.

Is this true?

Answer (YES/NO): NO